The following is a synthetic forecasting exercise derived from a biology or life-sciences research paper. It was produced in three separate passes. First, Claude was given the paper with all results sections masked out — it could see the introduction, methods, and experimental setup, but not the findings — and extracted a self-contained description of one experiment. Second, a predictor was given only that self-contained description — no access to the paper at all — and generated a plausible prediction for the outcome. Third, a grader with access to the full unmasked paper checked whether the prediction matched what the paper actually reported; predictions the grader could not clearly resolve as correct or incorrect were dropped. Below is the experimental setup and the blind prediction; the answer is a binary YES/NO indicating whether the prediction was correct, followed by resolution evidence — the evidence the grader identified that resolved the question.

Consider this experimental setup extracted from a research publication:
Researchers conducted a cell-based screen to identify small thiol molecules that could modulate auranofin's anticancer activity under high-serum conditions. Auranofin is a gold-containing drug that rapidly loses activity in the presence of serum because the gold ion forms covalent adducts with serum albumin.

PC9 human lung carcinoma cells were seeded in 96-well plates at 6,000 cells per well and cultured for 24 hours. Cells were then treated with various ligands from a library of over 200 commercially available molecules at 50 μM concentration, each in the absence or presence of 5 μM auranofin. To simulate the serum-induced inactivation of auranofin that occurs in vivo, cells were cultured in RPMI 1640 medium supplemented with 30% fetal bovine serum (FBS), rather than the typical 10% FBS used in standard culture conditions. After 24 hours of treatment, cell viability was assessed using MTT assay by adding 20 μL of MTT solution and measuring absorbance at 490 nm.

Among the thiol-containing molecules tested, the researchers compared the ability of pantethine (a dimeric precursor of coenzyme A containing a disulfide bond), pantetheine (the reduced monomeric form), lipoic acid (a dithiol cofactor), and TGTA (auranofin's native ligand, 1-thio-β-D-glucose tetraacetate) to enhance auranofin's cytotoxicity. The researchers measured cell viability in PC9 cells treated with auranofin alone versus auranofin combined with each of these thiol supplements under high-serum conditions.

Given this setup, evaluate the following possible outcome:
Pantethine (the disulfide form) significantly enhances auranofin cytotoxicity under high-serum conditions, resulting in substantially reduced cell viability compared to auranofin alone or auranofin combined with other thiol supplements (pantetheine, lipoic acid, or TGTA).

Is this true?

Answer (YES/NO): NO